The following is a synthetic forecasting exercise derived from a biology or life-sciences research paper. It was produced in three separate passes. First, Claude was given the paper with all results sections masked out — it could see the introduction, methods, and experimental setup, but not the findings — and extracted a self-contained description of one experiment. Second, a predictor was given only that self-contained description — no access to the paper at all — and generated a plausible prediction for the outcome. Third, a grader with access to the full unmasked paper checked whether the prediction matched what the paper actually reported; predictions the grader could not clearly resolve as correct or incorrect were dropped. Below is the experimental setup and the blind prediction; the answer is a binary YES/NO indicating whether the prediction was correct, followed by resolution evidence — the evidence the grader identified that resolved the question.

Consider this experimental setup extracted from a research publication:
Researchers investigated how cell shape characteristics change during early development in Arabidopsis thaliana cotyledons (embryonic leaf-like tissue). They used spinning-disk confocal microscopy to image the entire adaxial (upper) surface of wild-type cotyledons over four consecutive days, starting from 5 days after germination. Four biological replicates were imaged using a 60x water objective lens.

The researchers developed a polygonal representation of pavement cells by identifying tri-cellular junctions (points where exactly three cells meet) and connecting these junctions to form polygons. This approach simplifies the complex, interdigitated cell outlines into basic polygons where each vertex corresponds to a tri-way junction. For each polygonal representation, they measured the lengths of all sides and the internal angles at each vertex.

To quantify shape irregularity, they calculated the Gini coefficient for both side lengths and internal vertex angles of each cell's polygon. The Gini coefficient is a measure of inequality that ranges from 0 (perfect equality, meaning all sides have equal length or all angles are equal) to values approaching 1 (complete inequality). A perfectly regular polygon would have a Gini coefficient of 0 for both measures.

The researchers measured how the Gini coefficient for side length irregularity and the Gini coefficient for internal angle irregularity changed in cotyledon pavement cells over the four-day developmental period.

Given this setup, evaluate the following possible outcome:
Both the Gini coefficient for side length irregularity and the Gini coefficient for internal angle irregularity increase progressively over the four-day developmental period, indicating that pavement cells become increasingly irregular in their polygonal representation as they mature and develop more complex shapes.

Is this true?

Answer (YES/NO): YES